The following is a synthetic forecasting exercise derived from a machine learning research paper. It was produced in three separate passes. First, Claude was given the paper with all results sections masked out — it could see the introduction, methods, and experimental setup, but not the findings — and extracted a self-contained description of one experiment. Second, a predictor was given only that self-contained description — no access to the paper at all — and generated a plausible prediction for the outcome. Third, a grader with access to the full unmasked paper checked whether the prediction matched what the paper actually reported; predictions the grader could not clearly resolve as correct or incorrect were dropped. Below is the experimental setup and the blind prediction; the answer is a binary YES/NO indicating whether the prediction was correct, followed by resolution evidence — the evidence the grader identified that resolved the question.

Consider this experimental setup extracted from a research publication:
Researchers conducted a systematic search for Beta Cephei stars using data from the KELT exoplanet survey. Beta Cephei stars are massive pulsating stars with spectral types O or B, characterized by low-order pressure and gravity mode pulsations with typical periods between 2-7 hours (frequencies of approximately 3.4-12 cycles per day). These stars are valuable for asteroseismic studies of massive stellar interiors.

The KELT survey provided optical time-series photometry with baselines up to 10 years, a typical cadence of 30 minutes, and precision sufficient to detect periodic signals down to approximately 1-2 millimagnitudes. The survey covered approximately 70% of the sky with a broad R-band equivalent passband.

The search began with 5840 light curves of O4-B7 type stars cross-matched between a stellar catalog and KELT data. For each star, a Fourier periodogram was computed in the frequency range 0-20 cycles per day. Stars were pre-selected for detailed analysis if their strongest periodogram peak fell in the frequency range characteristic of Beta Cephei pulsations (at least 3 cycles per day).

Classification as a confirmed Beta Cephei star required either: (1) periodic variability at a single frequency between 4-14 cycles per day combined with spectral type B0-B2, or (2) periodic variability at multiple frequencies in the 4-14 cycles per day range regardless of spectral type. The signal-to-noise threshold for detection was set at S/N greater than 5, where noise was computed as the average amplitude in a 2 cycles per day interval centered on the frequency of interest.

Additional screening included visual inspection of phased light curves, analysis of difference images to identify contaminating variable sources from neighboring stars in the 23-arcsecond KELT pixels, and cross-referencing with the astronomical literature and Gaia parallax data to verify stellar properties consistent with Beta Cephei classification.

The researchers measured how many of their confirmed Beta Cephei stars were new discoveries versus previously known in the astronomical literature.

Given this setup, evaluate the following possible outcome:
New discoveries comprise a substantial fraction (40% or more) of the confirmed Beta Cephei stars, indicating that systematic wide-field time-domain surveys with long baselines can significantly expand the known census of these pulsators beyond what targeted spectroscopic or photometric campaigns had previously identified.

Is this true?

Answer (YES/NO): YES